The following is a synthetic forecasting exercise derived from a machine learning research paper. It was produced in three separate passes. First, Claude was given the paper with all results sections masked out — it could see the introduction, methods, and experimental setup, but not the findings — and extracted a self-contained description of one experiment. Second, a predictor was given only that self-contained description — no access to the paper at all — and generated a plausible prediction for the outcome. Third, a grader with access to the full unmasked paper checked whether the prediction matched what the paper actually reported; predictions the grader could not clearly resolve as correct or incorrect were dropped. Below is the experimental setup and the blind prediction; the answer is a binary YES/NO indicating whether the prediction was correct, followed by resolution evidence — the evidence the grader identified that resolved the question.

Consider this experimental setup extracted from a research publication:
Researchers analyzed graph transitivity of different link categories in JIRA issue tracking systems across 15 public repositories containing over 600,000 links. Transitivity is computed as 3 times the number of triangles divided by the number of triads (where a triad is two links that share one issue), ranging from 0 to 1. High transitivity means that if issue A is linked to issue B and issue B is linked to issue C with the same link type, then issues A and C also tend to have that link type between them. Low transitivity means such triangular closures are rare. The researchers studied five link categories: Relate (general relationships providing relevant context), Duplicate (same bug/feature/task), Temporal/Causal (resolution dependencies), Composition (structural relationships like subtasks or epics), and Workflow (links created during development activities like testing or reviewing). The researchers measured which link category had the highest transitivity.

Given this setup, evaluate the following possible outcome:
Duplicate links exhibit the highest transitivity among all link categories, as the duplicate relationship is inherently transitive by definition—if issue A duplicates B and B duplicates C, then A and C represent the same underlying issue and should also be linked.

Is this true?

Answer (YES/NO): NO